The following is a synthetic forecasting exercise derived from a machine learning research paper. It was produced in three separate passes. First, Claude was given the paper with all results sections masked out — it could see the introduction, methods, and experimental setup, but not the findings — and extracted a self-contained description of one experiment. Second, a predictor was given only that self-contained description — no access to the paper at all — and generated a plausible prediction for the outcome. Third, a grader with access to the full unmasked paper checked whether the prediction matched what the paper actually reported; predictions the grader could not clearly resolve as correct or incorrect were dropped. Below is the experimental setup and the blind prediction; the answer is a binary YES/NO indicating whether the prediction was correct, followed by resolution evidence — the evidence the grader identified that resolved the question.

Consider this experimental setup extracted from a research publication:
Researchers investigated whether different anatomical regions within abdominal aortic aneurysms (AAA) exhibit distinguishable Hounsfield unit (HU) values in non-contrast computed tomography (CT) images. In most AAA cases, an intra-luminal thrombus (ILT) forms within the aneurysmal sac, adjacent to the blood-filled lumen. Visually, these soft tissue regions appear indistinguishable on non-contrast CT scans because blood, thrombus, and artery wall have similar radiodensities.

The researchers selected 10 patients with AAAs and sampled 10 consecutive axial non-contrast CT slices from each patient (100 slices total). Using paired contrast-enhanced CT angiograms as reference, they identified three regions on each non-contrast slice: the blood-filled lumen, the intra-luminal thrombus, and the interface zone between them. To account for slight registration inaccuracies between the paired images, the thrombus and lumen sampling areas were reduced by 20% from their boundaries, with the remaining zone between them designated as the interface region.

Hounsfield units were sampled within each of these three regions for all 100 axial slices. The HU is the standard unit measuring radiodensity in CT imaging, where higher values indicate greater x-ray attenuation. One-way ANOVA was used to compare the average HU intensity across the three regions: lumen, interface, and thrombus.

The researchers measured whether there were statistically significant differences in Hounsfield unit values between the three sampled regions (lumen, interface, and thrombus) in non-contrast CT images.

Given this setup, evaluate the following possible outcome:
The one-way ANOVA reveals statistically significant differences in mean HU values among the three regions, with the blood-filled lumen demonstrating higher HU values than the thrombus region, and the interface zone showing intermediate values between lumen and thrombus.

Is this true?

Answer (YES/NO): YES